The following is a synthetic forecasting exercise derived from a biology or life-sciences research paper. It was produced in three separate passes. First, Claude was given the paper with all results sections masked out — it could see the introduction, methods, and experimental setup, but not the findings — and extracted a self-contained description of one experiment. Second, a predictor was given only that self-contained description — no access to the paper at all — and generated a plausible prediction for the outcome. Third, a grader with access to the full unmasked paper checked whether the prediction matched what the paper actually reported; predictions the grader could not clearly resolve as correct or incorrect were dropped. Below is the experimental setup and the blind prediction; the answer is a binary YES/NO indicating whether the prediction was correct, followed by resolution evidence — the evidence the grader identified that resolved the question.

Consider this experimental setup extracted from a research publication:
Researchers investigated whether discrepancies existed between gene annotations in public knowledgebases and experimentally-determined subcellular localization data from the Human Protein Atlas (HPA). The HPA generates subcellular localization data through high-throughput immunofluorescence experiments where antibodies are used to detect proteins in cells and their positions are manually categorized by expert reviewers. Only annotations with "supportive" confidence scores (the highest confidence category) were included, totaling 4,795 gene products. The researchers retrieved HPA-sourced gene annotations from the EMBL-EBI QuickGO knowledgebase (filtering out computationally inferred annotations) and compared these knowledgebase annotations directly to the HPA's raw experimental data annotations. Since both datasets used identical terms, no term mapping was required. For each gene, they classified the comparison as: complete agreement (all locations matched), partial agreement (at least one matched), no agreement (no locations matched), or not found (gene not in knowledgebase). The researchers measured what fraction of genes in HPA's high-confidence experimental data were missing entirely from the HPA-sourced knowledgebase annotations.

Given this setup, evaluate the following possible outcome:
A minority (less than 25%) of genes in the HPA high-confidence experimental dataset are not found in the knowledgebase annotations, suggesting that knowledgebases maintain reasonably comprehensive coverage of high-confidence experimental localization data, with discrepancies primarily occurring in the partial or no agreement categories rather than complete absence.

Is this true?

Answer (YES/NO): NO